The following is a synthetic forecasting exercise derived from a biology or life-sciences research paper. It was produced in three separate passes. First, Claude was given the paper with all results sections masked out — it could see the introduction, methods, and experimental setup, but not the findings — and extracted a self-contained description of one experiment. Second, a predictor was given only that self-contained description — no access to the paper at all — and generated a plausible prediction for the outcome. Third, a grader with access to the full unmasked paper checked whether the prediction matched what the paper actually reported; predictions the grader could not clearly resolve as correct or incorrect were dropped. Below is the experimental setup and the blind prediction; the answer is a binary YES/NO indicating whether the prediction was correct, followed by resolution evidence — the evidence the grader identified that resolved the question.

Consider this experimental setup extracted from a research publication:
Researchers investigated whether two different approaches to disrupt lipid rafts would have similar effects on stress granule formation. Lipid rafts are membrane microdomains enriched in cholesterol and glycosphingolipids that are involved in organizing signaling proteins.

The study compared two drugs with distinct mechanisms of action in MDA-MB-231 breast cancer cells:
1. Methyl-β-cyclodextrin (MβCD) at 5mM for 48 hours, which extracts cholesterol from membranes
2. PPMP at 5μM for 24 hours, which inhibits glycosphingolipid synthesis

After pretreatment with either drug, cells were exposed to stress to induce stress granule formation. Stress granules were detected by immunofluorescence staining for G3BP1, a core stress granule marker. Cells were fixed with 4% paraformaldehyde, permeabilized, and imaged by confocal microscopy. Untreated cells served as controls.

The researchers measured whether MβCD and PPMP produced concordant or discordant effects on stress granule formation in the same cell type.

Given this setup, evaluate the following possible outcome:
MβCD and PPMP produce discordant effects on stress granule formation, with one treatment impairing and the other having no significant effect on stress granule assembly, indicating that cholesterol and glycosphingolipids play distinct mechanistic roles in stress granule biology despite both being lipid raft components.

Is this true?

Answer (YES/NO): NO